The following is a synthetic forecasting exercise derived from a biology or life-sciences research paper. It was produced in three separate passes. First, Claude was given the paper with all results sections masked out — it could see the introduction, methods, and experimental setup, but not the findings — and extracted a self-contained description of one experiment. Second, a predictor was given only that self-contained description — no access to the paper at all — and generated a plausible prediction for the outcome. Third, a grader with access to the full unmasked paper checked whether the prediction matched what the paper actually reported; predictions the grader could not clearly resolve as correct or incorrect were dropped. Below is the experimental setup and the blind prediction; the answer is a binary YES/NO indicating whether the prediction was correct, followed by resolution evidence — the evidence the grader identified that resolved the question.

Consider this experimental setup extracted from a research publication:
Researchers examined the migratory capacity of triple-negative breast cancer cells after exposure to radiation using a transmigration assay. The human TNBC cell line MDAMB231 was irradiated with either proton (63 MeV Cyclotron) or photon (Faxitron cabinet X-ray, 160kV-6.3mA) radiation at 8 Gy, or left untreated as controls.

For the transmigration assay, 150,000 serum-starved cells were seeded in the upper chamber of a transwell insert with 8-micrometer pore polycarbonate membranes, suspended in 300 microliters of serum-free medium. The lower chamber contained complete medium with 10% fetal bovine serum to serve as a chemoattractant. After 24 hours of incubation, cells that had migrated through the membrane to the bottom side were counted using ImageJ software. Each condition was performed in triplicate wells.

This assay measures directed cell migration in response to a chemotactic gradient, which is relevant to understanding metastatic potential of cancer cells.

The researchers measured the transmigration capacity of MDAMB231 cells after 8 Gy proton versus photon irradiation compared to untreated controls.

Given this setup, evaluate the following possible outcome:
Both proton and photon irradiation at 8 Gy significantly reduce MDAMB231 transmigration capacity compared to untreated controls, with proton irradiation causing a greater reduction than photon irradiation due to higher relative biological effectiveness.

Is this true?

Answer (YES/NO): NO